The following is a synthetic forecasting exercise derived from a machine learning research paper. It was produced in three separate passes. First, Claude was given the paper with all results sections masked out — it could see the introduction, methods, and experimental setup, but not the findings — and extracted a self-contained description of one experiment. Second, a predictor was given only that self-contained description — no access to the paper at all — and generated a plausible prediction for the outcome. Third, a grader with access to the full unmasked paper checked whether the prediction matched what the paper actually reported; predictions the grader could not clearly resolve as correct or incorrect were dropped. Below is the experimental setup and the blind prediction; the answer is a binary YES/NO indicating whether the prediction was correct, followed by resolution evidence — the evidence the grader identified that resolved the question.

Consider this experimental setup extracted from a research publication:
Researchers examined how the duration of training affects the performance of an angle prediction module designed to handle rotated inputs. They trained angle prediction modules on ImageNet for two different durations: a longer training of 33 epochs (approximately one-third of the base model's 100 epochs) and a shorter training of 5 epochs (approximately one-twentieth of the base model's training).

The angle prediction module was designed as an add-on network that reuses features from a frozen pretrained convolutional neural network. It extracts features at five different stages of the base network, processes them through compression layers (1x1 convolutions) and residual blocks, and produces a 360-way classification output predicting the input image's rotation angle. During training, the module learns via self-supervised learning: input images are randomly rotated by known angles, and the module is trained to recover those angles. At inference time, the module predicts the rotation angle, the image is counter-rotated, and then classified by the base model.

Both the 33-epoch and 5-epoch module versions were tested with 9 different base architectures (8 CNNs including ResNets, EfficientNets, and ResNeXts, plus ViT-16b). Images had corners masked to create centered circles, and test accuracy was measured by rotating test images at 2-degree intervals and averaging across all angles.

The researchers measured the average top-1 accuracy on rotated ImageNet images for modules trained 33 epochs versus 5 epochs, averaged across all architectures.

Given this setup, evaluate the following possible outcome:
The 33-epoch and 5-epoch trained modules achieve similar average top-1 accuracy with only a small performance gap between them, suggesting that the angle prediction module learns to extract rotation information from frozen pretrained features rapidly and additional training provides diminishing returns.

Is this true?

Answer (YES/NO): YES